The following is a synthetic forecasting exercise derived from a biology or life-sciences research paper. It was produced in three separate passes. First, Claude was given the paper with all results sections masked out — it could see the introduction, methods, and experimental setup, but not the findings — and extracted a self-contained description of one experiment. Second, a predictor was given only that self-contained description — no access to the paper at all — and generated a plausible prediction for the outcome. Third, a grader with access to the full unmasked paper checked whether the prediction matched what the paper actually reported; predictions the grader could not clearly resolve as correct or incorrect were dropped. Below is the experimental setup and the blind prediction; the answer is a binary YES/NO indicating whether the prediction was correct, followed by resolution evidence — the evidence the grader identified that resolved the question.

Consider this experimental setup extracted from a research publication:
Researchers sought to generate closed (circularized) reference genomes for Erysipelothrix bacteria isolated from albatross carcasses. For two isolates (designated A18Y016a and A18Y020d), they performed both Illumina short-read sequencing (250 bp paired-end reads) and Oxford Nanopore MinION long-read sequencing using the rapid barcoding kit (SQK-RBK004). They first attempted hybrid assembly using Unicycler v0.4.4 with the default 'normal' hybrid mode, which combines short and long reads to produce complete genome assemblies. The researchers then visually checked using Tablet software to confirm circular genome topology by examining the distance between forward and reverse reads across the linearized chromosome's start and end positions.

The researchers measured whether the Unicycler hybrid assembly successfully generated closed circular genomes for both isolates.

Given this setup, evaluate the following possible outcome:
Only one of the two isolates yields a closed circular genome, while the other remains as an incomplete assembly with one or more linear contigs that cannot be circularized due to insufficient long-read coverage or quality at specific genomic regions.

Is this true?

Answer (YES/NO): NO